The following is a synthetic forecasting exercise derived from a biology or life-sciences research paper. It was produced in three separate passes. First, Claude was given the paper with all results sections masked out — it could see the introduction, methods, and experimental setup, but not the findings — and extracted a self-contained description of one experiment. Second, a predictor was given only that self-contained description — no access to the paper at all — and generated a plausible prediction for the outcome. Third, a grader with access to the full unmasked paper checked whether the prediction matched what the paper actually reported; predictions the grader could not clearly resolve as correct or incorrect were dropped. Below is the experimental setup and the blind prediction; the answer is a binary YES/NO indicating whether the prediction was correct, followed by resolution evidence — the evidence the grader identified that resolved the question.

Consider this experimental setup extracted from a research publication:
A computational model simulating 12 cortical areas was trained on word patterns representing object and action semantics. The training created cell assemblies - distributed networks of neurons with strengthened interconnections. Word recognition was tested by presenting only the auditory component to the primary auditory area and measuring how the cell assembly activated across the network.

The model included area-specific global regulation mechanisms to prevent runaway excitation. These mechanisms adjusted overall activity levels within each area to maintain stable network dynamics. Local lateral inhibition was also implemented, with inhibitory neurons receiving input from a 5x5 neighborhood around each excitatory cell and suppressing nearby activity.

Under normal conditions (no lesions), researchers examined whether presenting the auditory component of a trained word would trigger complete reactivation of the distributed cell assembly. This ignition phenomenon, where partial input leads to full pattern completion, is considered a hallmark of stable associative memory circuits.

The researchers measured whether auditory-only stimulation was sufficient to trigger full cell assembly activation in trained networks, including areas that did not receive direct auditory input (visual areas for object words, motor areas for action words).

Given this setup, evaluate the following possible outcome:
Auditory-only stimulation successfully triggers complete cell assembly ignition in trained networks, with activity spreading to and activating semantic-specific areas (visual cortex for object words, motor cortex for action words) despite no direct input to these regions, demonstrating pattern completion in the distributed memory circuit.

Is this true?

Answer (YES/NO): YES